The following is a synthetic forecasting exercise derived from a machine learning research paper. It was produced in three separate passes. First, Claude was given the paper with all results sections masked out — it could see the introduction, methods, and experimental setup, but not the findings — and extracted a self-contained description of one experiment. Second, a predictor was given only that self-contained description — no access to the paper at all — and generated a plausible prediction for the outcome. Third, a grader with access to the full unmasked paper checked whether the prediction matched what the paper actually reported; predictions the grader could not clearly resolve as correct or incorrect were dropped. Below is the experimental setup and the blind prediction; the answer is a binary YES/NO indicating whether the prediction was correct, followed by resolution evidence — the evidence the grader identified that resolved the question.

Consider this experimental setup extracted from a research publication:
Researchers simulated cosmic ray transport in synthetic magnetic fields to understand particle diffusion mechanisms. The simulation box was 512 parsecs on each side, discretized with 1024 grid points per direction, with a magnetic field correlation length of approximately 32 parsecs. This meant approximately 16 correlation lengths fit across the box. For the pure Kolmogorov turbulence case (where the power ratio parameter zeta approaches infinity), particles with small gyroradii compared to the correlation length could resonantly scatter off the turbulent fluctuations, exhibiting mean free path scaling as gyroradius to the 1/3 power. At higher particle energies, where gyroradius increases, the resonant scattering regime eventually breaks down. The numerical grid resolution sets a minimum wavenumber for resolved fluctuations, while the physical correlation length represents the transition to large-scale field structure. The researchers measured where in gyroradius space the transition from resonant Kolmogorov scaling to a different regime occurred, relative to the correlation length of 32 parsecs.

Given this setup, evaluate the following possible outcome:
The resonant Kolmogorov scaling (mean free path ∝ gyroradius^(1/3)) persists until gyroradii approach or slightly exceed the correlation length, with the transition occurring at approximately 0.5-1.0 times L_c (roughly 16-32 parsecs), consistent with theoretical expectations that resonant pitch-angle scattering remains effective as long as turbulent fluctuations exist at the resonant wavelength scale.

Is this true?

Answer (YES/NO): YES